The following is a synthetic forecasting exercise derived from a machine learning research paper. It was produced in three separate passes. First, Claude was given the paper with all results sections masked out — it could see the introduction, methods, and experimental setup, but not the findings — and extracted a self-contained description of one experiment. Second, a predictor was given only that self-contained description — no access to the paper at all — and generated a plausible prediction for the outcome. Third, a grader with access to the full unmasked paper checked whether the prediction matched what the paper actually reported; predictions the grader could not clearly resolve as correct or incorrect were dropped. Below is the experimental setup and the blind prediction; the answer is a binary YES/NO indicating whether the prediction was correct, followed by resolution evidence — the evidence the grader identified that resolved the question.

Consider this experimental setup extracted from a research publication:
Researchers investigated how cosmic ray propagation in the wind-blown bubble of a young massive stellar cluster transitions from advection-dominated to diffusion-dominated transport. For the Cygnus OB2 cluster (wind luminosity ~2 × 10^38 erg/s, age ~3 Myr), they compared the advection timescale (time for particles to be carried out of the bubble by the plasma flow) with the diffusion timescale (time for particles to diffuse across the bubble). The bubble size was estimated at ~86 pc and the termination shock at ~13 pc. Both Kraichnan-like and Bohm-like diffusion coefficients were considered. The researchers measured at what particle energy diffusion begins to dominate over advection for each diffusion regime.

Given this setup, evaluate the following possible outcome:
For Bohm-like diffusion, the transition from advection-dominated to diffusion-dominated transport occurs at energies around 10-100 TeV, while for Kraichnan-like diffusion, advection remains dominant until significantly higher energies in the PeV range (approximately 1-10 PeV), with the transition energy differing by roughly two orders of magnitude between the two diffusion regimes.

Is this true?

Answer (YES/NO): NO